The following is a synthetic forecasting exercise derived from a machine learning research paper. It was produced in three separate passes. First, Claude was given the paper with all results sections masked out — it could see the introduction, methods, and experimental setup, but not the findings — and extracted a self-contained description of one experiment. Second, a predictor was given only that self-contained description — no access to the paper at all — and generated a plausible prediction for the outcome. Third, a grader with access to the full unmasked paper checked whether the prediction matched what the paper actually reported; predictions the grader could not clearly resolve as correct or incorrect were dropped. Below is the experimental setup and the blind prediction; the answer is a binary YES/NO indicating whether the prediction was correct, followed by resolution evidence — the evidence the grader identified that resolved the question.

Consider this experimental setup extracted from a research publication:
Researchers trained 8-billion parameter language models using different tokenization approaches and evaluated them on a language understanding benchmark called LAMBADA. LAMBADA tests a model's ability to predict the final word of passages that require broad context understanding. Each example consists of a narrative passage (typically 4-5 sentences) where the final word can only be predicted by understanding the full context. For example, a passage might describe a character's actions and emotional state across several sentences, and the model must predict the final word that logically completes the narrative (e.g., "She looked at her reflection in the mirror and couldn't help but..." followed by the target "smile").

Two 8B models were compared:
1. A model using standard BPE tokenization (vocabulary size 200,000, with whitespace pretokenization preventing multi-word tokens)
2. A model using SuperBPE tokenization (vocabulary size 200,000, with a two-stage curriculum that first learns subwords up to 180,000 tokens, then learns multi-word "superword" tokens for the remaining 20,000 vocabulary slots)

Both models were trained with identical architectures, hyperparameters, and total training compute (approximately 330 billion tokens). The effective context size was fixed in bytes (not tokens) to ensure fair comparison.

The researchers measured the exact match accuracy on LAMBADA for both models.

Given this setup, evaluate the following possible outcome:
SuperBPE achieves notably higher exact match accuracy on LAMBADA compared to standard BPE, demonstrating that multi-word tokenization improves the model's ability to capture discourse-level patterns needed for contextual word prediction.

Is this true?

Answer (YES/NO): NO